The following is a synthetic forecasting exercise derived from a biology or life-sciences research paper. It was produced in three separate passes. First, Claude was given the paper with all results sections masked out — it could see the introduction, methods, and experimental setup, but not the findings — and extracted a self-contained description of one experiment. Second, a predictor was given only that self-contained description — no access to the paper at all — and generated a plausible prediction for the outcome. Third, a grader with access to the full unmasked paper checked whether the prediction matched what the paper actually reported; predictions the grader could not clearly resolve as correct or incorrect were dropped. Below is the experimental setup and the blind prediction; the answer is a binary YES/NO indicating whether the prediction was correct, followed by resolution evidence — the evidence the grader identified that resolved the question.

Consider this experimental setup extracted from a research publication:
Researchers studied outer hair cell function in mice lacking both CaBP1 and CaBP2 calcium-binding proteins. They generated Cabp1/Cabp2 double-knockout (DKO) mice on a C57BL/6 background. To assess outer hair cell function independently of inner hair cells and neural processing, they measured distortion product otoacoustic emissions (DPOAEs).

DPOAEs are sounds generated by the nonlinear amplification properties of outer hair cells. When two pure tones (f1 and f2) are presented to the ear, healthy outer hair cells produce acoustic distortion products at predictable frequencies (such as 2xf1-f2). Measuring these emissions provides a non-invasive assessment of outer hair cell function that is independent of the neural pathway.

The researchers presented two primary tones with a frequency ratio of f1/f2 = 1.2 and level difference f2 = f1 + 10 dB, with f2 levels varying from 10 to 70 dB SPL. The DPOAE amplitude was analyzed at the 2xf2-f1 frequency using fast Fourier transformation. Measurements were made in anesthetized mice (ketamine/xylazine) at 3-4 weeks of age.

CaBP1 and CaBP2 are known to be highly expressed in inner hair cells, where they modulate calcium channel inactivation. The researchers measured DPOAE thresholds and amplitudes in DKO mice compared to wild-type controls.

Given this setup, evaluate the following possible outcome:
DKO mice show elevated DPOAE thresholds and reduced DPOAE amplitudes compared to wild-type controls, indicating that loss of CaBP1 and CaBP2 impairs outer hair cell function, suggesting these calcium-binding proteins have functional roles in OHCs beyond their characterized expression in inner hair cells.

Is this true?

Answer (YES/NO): NO